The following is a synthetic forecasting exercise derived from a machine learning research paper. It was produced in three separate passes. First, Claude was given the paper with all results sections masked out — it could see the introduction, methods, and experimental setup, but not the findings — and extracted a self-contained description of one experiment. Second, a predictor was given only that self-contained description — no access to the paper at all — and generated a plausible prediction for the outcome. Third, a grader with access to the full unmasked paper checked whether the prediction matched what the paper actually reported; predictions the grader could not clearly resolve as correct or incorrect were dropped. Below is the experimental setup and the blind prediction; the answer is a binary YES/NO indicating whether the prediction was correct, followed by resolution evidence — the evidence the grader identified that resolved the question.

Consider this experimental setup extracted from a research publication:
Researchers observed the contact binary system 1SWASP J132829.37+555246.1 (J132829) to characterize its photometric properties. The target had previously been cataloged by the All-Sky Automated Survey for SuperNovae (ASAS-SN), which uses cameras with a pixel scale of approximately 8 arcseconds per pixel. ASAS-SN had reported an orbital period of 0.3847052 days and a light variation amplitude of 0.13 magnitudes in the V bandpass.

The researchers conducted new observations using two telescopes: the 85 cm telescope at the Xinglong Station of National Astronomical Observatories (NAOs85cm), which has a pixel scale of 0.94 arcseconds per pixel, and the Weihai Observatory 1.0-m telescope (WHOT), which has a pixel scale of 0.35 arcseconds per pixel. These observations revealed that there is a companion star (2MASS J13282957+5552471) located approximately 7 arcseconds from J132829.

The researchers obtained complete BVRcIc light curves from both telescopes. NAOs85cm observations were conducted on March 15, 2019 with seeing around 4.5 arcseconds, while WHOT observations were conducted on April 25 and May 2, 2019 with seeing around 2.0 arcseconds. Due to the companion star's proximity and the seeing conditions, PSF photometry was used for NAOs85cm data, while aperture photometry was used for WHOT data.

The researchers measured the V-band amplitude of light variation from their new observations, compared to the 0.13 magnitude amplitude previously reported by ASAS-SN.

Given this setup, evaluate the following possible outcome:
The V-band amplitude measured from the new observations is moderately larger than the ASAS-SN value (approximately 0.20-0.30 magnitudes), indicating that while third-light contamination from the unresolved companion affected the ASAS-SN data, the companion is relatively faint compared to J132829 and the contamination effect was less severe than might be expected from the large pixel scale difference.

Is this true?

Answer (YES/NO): YES